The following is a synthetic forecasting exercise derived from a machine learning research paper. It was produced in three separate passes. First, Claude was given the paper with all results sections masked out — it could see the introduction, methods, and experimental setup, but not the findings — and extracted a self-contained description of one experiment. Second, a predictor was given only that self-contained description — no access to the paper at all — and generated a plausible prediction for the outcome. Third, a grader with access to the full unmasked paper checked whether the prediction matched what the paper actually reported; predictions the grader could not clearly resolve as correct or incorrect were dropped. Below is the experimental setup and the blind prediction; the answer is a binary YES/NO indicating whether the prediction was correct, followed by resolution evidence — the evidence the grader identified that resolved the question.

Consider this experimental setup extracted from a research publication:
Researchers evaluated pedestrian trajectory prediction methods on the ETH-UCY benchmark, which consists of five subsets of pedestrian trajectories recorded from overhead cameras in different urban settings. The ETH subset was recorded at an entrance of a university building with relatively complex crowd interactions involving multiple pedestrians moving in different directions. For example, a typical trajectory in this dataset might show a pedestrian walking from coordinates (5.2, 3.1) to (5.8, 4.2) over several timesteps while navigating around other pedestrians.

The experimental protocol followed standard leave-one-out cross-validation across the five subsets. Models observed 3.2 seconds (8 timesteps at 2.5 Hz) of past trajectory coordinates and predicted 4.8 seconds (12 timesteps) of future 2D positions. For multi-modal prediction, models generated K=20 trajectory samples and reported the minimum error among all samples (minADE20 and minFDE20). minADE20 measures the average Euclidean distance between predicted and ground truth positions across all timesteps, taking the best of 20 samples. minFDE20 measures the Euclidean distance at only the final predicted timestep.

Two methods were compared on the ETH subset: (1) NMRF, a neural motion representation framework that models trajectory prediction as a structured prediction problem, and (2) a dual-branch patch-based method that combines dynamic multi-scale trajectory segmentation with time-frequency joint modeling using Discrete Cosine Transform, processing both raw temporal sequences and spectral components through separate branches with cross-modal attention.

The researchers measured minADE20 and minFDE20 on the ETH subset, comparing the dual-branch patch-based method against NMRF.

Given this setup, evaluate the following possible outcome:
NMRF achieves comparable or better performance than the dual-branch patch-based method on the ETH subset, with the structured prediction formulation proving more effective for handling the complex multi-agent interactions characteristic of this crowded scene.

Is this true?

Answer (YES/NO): YES